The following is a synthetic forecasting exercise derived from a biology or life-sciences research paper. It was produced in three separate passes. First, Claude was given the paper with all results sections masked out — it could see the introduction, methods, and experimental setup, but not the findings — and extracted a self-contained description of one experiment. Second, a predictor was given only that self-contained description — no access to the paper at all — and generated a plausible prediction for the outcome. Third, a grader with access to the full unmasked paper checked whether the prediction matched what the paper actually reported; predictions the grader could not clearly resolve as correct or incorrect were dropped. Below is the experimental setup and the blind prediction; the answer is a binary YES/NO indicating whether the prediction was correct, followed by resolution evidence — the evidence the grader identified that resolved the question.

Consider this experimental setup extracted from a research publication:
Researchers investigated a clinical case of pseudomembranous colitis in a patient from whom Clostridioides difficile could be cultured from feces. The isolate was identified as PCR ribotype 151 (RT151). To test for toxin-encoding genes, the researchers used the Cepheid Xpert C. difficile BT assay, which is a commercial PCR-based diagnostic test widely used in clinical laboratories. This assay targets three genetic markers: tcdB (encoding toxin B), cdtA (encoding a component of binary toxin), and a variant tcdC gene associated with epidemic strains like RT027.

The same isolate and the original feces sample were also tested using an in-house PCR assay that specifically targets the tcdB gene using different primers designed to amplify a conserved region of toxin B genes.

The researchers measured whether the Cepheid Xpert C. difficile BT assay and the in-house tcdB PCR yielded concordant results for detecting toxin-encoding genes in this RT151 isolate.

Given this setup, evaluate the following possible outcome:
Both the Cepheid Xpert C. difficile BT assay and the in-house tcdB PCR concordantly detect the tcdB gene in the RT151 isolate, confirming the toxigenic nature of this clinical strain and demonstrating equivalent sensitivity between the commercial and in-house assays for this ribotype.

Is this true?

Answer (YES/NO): NO